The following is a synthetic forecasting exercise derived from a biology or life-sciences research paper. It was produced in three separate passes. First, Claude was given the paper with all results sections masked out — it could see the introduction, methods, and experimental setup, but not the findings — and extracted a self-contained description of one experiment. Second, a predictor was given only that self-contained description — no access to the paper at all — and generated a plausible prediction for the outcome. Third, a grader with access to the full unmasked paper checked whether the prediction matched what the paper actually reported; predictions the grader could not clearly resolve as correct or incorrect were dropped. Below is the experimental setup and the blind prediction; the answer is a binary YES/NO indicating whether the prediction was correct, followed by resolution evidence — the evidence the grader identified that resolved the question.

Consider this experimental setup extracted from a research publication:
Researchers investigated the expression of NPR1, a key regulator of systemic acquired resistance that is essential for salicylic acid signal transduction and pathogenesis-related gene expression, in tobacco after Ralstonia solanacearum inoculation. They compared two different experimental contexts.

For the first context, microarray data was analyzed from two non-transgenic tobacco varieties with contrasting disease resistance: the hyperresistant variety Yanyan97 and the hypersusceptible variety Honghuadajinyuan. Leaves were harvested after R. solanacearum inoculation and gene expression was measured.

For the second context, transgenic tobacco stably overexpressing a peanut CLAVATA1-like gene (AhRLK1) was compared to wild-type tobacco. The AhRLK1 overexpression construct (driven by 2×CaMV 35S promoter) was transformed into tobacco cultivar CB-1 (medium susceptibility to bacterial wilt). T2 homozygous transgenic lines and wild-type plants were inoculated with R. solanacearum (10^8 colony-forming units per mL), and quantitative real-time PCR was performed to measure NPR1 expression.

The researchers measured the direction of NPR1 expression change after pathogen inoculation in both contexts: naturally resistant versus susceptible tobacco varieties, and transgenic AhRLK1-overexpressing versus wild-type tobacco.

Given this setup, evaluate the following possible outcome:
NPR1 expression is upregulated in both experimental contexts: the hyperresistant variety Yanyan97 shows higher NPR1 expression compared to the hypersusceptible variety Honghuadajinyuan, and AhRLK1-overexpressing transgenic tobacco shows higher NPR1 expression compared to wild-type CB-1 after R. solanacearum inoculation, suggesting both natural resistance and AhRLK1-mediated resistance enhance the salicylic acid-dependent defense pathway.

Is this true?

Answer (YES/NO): NO